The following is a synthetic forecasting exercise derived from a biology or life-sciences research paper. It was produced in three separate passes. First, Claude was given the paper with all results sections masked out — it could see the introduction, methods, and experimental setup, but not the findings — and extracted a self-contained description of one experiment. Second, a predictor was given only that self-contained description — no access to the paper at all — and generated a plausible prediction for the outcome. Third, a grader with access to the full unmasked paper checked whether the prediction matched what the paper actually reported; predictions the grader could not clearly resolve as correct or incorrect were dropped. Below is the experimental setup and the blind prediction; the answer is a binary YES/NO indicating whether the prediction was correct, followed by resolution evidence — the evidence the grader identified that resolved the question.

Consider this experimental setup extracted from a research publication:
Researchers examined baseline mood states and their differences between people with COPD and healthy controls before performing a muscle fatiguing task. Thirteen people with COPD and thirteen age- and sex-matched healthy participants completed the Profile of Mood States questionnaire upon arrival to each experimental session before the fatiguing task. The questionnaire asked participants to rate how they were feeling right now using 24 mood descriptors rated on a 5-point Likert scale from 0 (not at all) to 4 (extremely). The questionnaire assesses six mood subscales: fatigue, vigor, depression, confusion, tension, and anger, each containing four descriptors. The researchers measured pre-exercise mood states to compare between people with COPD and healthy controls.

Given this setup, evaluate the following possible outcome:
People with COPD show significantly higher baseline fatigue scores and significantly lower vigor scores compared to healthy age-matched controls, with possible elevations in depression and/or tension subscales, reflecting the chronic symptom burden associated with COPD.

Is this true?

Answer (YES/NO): NO